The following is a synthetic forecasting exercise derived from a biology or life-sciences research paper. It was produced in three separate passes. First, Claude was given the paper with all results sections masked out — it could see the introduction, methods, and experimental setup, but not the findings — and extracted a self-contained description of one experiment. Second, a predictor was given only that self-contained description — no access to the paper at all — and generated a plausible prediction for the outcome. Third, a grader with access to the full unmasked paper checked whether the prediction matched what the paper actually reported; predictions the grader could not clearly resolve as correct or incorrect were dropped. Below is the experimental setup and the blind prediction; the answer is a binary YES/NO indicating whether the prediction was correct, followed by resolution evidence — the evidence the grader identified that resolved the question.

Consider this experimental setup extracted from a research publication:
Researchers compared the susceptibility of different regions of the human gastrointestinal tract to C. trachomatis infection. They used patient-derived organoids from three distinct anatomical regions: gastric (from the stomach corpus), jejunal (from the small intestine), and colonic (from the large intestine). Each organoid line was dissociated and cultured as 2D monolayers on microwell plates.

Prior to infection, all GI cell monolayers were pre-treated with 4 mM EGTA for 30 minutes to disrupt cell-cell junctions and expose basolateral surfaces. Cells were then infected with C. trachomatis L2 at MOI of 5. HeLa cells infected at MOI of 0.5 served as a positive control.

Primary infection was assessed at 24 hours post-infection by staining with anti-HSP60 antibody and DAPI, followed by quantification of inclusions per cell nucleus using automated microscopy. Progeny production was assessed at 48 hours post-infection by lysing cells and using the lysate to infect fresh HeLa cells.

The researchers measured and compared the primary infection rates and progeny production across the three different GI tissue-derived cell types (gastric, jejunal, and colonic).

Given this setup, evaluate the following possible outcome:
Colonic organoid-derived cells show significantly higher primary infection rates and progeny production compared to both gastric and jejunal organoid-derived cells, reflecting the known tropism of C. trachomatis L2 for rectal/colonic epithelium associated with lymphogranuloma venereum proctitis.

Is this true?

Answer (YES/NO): NO